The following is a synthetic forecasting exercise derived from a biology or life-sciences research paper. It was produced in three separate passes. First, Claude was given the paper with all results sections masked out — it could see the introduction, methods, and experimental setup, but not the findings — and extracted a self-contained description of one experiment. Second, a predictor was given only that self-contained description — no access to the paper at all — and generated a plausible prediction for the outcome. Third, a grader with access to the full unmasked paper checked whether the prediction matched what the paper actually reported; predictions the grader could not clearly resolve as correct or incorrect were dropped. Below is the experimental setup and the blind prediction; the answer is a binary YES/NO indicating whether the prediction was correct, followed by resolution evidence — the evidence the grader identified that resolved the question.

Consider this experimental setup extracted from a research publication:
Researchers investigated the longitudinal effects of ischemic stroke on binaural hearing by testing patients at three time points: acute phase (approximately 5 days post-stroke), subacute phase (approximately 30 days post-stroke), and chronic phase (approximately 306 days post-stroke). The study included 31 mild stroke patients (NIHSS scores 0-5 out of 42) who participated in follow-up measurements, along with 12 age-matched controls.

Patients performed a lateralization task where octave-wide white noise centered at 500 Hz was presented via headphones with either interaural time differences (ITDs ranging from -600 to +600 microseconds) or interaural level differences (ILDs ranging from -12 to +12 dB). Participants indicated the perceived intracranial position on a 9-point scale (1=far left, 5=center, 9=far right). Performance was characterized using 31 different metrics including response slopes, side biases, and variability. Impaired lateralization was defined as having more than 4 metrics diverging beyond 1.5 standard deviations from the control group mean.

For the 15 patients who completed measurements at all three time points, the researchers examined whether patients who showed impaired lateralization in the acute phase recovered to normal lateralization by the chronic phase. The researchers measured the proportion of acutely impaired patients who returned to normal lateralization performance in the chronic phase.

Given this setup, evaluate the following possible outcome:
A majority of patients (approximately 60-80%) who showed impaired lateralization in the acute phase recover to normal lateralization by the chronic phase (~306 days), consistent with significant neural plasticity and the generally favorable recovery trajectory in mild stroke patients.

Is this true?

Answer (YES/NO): NO